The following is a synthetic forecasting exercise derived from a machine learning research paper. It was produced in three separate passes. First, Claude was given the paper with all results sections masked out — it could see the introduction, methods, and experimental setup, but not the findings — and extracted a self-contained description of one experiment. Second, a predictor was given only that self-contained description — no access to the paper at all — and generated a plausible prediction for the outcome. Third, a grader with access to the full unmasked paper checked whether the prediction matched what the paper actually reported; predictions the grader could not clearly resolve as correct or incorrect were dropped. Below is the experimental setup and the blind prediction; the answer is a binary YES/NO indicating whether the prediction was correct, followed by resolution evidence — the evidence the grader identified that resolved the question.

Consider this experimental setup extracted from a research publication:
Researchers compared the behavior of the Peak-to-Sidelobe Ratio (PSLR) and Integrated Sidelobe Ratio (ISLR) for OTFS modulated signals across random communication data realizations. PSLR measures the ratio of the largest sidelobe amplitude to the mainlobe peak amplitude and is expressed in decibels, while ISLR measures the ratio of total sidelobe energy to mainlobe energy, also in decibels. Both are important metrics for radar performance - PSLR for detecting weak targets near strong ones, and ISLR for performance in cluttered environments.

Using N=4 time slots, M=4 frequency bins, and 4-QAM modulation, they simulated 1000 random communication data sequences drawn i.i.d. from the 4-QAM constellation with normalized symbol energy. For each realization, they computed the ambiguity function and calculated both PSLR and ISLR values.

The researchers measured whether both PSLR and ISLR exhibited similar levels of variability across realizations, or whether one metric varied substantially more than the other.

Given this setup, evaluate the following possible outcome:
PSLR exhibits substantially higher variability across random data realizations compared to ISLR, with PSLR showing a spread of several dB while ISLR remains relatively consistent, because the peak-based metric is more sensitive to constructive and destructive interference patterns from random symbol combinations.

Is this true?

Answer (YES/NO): NO